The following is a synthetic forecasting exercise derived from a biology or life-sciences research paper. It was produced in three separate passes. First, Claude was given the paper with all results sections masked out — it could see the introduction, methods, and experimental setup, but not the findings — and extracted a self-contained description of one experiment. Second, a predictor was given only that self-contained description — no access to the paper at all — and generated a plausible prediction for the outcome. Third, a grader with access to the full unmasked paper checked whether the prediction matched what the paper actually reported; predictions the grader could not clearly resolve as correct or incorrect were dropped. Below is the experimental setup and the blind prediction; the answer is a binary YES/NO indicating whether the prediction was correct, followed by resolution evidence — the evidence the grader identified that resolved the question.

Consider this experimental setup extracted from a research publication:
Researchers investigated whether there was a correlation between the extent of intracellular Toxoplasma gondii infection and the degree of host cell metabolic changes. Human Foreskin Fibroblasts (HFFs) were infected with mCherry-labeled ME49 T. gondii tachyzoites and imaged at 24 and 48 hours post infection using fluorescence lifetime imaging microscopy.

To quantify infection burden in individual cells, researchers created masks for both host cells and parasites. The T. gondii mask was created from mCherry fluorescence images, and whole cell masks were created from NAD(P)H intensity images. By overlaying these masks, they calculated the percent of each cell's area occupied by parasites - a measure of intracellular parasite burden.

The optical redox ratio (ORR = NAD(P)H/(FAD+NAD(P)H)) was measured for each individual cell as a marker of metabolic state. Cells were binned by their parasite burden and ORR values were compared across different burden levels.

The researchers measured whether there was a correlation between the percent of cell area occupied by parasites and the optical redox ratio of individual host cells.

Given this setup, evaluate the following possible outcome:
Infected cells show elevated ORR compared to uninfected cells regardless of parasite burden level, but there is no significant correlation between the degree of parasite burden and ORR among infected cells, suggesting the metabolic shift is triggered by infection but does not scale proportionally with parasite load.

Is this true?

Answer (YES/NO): NO